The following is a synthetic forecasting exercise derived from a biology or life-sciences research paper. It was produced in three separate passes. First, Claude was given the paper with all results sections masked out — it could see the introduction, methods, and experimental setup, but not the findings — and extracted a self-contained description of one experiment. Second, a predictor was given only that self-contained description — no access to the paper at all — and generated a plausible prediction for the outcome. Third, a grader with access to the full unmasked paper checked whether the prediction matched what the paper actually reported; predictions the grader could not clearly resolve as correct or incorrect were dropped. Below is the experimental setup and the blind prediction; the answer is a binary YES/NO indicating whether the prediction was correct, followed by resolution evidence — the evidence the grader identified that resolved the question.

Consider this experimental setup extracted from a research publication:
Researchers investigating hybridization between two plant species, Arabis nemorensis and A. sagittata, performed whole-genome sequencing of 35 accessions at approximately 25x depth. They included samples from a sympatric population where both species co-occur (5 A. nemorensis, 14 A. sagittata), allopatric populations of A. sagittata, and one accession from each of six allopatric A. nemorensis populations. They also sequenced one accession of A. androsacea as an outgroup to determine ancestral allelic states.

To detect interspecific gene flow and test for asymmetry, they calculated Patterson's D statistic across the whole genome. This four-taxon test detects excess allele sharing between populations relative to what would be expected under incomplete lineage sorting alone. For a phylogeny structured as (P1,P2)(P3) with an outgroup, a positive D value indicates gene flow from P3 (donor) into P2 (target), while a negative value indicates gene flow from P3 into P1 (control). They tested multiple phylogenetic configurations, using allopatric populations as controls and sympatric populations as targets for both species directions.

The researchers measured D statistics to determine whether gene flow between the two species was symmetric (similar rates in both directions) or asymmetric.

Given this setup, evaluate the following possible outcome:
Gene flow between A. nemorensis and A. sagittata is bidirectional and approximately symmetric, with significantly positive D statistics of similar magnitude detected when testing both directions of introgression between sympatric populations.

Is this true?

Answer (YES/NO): NO